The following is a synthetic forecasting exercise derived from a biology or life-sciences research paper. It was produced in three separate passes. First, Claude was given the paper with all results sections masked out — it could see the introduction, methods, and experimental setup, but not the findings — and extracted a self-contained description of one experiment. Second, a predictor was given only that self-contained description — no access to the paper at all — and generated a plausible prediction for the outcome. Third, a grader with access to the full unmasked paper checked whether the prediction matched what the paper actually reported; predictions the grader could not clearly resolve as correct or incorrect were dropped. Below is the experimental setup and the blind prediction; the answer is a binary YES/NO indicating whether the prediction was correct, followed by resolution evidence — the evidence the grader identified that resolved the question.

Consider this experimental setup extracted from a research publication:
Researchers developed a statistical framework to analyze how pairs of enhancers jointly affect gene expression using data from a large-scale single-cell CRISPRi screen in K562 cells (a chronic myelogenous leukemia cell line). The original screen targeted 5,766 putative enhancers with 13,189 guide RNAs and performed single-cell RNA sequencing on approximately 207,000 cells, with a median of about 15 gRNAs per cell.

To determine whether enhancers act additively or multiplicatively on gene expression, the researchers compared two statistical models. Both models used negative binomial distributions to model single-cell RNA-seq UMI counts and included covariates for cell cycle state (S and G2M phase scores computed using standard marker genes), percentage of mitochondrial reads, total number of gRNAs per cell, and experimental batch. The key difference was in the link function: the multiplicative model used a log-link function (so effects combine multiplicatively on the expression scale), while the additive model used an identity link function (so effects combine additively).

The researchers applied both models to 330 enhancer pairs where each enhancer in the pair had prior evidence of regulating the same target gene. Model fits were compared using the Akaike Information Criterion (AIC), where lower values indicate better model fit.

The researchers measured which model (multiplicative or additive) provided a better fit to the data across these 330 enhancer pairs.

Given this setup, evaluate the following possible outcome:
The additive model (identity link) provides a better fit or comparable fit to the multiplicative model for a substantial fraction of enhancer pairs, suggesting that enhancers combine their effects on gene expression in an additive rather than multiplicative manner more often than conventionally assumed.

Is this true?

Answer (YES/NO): NO